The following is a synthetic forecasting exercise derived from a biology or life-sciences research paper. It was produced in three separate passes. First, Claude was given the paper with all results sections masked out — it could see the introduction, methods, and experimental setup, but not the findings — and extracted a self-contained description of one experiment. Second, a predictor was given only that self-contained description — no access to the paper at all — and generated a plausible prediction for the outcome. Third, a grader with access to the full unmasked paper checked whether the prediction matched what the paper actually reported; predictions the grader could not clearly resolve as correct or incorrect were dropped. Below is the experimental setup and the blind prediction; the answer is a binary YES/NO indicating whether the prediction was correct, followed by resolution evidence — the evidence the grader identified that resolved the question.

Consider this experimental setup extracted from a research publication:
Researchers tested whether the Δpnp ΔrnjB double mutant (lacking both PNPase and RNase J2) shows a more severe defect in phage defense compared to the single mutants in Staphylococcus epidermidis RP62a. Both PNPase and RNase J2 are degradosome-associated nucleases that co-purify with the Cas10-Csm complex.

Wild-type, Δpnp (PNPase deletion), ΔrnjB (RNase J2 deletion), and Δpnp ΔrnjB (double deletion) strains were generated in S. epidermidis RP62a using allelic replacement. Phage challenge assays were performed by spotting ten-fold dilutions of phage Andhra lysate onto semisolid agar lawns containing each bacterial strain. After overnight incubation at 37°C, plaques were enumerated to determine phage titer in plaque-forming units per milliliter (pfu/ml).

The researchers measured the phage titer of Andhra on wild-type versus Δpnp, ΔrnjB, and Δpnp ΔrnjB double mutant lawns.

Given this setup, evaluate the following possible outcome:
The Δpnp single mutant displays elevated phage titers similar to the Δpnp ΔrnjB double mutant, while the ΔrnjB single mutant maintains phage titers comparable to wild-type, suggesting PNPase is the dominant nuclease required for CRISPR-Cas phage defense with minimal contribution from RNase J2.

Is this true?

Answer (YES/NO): NO